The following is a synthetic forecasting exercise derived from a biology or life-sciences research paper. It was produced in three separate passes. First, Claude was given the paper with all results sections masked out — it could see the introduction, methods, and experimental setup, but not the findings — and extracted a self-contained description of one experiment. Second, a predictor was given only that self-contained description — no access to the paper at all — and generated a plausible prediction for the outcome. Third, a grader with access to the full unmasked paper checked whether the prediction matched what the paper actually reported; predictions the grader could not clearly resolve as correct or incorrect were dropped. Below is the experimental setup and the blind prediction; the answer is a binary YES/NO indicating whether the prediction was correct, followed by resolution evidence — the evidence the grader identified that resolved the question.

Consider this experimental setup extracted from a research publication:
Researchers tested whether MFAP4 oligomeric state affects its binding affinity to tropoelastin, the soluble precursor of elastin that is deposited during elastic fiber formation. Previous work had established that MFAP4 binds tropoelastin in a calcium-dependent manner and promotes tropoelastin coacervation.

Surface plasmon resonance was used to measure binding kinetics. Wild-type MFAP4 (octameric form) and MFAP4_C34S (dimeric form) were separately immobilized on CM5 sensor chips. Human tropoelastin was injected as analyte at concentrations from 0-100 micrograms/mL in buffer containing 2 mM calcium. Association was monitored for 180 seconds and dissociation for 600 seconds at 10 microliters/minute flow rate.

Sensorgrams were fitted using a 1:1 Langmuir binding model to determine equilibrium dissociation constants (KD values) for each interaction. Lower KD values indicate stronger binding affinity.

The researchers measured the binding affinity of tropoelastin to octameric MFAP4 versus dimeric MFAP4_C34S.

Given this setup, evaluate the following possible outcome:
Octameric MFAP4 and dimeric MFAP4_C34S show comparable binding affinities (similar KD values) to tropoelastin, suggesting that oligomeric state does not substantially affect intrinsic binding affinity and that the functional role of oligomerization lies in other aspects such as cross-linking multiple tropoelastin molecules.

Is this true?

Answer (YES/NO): YES